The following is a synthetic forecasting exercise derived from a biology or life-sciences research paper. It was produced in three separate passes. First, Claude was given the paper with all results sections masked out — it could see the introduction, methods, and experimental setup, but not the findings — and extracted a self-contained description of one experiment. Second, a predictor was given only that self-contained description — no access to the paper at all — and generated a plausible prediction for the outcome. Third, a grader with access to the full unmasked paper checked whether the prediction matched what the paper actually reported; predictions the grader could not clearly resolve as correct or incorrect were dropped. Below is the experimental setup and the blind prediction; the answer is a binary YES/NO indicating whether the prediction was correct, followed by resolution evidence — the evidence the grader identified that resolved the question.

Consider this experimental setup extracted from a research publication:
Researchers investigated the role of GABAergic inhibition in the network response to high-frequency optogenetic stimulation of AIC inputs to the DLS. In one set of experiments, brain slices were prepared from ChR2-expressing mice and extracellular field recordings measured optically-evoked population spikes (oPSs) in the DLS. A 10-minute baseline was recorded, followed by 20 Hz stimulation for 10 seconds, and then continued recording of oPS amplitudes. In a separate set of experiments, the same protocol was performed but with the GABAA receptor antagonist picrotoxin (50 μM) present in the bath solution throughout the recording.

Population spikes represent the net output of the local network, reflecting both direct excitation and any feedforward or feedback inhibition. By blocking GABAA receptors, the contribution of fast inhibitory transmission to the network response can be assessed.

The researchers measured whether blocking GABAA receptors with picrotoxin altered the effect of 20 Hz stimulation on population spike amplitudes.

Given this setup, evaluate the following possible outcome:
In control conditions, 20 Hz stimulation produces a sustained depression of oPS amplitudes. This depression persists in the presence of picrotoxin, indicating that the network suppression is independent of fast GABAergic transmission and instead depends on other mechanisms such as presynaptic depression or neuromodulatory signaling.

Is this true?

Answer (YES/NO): NO